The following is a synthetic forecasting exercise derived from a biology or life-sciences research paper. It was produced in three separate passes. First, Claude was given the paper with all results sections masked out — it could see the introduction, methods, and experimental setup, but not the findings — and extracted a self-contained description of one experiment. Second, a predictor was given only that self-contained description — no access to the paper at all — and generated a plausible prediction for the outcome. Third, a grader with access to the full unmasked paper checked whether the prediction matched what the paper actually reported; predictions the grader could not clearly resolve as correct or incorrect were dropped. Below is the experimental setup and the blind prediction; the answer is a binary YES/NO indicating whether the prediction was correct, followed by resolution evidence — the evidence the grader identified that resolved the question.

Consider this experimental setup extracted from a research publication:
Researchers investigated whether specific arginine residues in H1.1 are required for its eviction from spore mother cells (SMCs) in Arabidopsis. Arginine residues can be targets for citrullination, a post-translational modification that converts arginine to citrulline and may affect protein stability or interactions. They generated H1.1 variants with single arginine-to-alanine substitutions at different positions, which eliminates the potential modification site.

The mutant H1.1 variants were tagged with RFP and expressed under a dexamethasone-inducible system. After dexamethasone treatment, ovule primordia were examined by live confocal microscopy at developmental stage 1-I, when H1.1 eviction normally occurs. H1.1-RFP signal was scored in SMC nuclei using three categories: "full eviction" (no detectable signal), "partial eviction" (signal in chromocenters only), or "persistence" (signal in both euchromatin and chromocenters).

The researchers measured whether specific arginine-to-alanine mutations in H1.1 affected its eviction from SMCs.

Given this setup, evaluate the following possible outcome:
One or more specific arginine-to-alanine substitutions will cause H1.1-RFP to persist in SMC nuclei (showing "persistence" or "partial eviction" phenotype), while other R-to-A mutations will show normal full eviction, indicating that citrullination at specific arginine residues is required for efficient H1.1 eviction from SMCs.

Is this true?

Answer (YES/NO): NO